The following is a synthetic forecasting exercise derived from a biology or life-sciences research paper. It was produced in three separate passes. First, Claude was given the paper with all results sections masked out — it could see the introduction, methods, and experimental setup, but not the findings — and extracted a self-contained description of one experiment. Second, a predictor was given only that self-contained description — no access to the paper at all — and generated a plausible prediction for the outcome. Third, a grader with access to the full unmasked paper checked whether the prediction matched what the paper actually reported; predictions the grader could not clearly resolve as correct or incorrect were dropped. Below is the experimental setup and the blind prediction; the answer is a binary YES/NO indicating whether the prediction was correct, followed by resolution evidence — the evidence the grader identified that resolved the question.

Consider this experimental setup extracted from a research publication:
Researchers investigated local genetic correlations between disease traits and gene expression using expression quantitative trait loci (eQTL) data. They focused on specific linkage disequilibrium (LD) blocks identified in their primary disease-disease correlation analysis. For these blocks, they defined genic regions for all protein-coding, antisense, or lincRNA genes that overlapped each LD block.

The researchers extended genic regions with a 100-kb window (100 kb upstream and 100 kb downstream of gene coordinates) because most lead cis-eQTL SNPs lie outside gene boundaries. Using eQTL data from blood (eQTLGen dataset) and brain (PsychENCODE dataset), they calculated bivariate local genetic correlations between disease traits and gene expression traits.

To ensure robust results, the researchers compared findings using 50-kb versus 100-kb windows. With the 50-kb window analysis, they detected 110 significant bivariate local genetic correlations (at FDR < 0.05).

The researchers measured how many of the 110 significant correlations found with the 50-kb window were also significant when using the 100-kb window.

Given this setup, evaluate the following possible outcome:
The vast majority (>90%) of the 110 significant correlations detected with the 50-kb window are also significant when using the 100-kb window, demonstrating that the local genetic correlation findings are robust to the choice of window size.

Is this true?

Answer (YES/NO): NO